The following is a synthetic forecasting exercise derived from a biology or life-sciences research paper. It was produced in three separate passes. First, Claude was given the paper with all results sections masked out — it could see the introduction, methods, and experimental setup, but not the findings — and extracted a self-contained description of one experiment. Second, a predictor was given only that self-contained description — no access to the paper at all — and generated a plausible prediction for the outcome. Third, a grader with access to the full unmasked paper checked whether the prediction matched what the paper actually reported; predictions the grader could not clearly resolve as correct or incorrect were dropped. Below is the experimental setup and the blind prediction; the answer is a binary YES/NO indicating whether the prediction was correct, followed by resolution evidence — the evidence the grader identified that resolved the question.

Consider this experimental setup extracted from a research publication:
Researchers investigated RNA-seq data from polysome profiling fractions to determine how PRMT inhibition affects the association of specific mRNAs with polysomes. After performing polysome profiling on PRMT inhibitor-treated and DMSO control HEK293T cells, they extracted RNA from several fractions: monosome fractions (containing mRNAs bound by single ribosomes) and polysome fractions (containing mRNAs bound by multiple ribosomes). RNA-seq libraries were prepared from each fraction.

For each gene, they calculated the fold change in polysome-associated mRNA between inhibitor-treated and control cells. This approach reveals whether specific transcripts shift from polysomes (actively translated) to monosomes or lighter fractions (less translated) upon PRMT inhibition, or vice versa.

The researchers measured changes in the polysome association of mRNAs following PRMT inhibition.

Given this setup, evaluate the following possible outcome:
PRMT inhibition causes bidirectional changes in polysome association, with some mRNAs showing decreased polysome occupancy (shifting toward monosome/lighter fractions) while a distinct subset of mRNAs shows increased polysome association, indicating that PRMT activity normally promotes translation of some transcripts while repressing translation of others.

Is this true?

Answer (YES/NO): NO